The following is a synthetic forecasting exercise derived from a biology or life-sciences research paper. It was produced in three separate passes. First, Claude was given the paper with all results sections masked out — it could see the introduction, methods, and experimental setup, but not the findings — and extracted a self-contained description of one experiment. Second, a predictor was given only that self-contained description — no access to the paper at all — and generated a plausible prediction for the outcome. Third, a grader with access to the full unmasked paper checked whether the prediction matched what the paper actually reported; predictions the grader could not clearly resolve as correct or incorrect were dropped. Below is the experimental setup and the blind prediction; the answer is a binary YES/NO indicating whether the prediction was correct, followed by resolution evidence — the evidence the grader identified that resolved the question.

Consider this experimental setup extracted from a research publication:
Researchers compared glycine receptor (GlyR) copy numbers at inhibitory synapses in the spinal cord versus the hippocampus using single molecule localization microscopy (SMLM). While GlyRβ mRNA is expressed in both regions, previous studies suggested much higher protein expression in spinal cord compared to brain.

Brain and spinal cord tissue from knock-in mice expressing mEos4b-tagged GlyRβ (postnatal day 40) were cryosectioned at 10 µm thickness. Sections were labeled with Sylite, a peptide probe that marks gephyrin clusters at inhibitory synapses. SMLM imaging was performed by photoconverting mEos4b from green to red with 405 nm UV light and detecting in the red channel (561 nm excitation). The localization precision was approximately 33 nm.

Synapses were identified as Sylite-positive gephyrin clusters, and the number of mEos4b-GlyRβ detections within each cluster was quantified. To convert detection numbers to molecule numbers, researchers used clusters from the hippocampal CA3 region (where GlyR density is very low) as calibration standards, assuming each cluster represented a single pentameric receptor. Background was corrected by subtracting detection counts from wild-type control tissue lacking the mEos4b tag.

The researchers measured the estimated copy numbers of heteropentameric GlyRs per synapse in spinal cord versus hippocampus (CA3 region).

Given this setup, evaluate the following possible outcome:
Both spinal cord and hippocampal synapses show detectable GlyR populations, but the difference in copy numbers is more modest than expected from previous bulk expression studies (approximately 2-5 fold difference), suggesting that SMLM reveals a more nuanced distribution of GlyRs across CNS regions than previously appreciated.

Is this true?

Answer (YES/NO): NO